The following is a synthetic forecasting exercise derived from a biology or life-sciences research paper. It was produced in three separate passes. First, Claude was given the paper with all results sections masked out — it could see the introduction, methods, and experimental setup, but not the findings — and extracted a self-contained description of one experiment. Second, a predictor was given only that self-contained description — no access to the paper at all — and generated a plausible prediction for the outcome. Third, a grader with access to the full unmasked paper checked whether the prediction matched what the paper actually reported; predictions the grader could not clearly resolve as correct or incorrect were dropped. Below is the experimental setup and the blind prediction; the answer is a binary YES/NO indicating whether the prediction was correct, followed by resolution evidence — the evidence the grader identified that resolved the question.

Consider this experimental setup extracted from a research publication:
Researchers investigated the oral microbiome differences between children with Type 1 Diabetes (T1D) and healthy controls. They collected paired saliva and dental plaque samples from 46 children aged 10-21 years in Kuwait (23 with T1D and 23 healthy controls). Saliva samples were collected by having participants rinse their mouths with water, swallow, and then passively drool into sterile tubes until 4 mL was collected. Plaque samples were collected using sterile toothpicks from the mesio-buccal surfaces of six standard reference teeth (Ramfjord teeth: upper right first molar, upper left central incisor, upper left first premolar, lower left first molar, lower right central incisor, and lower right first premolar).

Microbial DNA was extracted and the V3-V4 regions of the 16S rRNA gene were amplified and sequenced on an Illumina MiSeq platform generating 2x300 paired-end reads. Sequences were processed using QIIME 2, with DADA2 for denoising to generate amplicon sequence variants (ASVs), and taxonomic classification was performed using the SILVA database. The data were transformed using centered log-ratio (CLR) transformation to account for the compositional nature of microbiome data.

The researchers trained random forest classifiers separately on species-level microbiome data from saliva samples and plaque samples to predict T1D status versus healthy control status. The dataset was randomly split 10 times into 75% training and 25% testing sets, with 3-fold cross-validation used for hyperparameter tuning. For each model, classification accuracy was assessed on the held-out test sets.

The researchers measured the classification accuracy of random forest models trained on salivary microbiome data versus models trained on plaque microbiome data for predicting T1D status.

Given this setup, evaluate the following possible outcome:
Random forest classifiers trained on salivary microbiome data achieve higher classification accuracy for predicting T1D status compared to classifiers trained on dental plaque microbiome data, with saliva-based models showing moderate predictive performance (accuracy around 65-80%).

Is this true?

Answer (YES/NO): NO